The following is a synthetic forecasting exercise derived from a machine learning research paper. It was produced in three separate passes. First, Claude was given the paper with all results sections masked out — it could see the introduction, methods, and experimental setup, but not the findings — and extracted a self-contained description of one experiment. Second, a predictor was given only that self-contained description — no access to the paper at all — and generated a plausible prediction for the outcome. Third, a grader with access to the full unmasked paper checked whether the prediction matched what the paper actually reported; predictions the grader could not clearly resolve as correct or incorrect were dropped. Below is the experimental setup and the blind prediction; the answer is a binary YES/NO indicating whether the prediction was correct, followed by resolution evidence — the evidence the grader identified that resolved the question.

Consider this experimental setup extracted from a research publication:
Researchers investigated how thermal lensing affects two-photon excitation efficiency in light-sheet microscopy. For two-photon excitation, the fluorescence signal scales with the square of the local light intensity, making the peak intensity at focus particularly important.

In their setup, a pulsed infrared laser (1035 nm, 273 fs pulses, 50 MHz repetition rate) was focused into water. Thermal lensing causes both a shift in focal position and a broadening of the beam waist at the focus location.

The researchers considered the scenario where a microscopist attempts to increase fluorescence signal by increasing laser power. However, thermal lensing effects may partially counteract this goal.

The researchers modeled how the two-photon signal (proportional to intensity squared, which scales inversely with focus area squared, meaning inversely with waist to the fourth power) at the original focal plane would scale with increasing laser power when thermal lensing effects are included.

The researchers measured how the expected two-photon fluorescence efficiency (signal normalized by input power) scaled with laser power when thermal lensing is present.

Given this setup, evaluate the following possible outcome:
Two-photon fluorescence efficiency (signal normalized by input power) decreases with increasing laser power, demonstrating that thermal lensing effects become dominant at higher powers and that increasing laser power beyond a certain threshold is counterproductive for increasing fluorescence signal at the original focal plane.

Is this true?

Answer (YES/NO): YES